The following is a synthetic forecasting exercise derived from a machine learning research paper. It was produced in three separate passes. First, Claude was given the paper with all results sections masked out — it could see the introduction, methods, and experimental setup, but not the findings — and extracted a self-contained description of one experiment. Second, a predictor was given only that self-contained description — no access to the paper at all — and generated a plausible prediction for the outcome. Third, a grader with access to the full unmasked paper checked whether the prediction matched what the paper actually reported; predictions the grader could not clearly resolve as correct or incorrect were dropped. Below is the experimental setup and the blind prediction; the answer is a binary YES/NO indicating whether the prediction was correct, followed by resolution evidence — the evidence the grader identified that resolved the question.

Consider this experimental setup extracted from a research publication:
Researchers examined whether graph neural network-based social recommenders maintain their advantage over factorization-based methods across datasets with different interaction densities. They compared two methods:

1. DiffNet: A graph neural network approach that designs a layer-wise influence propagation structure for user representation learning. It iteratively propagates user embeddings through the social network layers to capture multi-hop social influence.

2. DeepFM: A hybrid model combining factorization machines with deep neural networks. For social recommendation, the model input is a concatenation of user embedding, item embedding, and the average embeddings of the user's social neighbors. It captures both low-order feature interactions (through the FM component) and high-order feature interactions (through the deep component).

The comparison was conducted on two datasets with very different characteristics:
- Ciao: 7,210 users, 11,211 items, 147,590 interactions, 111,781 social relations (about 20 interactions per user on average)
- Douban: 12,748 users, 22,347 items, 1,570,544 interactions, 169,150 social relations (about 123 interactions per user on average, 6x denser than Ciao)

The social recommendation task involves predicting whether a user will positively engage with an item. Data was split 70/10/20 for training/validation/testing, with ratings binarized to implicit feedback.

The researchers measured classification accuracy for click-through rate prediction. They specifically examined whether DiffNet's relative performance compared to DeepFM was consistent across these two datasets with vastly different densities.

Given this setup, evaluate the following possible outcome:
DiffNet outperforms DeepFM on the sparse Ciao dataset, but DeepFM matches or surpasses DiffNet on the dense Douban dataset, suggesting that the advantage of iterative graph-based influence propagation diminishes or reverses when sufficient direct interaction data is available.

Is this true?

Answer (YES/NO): NO